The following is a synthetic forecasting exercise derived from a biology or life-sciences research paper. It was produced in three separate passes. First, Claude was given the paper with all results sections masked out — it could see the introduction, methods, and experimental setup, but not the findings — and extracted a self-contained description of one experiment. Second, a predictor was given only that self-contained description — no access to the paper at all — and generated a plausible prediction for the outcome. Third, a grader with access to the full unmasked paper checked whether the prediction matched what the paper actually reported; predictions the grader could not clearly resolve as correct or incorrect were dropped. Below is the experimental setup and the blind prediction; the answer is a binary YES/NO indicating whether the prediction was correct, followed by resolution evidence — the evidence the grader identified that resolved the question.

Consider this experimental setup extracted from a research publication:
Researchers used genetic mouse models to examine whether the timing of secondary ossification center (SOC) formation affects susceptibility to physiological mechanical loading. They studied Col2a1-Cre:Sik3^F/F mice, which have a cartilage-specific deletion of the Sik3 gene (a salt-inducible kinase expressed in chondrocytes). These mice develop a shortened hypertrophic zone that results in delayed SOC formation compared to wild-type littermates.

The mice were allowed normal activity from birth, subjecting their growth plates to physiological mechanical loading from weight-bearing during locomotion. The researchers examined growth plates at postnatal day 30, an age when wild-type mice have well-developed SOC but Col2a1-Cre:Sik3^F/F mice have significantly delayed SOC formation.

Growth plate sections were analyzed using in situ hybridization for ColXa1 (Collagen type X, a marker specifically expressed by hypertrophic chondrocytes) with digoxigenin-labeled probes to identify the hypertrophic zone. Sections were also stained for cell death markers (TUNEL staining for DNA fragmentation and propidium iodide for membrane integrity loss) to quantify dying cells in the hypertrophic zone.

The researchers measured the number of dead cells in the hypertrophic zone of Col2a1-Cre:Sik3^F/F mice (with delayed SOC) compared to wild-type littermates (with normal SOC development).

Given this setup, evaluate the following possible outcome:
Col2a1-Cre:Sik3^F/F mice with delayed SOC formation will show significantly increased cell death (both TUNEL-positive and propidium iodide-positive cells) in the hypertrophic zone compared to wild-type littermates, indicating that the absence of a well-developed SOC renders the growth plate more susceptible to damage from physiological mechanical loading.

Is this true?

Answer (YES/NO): YES